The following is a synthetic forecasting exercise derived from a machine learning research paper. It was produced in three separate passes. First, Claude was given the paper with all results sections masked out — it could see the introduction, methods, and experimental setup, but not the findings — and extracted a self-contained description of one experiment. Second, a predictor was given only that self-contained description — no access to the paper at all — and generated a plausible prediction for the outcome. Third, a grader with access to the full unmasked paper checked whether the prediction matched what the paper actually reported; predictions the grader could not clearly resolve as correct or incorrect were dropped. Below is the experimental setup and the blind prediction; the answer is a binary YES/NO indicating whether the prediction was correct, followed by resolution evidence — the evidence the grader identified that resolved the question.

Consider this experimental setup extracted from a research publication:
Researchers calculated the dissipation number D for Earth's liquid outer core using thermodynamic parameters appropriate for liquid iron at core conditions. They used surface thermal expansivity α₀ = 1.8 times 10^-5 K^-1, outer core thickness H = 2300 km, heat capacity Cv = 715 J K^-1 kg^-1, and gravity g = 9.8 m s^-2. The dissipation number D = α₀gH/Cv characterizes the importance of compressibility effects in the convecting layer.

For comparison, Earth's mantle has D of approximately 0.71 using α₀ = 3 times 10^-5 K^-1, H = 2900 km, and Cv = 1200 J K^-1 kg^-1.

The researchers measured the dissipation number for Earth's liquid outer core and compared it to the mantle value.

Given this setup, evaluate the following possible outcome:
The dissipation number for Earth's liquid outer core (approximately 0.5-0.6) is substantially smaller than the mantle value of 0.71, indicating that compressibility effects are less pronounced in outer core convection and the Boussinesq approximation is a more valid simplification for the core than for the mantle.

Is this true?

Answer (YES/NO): NO